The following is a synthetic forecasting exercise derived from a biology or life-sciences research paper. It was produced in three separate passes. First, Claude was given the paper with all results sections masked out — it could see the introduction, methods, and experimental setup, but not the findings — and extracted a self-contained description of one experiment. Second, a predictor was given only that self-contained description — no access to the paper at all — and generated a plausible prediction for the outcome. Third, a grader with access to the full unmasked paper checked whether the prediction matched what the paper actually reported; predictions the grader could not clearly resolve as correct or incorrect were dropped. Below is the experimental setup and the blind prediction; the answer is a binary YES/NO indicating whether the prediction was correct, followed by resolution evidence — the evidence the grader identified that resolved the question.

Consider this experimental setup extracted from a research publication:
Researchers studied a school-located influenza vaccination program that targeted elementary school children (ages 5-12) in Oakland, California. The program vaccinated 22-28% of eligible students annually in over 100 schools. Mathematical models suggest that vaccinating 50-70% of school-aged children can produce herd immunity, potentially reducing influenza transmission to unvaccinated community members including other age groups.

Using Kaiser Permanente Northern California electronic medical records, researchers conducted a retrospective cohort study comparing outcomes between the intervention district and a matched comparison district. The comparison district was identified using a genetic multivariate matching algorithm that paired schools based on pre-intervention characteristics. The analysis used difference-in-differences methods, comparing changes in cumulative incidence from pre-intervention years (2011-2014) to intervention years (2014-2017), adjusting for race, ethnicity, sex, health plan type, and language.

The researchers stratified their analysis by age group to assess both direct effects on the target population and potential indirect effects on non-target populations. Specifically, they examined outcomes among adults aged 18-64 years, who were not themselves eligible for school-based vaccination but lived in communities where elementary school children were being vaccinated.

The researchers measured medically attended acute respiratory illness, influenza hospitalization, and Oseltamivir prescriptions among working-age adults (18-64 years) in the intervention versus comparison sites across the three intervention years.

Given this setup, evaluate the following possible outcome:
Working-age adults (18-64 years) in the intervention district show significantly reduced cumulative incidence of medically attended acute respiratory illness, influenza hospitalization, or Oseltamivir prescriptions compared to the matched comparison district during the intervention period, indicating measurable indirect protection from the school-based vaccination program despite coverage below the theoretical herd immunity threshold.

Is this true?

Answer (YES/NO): YES